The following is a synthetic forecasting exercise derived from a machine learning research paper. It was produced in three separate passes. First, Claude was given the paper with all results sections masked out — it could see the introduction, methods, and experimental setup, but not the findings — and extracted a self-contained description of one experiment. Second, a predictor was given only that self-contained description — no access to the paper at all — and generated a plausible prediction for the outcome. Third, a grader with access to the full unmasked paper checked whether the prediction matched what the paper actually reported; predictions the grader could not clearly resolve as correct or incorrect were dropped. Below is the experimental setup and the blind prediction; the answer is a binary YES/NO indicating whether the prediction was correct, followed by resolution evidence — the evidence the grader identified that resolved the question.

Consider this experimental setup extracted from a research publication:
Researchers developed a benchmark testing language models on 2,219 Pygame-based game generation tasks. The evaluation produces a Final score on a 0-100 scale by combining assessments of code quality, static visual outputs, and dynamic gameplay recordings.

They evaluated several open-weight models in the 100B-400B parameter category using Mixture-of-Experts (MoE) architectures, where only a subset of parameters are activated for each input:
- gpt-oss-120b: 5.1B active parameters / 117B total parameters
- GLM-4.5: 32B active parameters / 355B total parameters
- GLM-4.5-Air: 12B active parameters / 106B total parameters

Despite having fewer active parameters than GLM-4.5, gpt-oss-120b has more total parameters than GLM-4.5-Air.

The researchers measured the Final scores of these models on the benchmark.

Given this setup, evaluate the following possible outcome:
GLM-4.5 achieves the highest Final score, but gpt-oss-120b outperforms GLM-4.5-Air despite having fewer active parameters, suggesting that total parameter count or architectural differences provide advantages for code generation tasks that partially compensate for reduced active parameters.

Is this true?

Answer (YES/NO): NO